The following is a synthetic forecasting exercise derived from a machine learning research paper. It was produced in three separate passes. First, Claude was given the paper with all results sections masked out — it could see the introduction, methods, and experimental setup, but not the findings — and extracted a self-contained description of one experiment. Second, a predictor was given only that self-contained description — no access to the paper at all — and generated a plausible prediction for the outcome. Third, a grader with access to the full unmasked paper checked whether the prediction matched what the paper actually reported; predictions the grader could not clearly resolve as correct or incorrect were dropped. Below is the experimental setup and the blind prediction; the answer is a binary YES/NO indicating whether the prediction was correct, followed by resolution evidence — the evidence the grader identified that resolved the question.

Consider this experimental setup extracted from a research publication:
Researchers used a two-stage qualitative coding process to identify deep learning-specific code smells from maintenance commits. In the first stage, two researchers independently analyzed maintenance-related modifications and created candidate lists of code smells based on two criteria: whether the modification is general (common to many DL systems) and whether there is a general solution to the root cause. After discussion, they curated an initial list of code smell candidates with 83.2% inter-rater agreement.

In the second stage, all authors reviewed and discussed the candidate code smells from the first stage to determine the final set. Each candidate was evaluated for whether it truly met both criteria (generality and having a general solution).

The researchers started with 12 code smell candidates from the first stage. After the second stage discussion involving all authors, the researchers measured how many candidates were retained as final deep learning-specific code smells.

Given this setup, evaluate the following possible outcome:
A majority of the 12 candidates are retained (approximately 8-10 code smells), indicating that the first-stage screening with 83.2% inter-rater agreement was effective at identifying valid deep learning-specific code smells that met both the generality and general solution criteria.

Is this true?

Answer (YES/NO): NO